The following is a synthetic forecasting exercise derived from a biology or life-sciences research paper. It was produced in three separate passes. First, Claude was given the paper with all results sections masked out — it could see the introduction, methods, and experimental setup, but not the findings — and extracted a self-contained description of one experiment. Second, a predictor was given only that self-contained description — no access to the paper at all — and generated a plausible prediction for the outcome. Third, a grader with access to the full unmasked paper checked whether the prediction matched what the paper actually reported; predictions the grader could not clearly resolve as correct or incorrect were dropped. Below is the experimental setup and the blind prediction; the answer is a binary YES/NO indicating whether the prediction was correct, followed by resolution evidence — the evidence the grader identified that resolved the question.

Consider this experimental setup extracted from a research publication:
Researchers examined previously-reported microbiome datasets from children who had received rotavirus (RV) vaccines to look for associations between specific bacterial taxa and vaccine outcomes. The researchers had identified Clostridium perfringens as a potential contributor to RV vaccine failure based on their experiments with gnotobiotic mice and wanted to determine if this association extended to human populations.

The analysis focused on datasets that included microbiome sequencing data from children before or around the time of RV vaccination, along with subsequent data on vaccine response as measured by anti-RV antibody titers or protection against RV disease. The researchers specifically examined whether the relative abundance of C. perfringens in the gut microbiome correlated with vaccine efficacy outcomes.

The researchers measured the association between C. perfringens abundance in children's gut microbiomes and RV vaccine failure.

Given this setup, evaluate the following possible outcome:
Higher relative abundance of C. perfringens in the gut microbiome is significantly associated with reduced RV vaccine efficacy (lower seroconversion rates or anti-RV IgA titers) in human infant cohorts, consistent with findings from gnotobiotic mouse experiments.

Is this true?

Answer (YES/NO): NO